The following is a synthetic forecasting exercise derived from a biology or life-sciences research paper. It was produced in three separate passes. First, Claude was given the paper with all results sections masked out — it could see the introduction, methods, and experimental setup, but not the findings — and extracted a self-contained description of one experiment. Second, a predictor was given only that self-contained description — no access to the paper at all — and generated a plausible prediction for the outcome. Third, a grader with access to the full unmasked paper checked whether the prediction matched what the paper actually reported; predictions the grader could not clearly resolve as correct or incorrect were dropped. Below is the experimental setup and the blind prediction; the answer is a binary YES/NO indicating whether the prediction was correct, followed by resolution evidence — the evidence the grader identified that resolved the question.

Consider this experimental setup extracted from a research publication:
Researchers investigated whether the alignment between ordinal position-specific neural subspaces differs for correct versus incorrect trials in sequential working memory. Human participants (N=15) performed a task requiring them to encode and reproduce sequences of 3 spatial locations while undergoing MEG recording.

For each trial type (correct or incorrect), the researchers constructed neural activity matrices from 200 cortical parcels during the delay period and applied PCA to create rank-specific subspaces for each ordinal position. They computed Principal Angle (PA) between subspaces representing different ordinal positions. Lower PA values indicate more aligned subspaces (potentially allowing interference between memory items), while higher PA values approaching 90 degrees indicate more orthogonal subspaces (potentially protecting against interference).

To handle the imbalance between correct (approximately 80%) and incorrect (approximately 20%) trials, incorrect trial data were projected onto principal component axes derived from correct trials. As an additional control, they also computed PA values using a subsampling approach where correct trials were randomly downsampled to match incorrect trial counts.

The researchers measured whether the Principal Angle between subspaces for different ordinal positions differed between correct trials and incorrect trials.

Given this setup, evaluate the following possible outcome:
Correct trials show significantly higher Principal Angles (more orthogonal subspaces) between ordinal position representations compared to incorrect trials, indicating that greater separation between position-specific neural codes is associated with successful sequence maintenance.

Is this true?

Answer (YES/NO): YES